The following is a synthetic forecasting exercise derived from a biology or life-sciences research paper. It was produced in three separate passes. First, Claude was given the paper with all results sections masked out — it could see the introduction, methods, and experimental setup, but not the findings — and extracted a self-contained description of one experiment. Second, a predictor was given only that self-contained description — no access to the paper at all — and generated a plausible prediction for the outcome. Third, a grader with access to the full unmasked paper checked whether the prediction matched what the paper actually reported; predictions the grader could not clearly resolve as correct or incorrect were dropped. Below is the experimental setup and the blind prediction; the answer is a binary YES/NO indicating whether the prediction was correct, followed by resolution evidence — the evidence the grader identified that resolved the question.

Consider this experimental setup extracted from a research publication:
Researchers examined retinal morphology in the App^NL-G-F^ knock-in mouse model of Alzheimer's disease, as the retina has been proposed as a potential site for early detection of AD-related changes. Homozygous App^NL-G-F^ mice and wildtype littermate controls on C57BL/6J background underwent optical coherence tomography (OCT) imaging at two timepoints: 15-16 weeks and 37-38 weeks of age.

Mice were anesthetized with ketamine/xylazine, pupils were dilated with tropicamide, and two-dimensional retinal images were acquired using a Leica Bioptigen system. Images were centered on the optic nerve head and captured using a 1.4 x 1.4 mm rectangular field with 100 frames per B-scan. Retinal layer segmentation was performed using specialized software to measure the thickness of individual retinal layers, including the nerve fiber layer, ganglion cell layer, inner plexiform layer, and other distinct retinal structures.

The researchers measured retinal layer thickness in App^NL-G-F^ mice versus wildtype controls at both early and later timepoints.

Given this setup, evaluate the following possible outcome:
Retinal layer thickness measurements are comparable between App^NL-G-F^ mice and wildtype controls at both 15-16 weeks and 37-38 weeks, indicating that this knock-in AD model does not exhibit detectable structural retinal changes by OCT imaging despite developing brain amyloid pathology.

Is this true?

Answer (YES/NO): NO